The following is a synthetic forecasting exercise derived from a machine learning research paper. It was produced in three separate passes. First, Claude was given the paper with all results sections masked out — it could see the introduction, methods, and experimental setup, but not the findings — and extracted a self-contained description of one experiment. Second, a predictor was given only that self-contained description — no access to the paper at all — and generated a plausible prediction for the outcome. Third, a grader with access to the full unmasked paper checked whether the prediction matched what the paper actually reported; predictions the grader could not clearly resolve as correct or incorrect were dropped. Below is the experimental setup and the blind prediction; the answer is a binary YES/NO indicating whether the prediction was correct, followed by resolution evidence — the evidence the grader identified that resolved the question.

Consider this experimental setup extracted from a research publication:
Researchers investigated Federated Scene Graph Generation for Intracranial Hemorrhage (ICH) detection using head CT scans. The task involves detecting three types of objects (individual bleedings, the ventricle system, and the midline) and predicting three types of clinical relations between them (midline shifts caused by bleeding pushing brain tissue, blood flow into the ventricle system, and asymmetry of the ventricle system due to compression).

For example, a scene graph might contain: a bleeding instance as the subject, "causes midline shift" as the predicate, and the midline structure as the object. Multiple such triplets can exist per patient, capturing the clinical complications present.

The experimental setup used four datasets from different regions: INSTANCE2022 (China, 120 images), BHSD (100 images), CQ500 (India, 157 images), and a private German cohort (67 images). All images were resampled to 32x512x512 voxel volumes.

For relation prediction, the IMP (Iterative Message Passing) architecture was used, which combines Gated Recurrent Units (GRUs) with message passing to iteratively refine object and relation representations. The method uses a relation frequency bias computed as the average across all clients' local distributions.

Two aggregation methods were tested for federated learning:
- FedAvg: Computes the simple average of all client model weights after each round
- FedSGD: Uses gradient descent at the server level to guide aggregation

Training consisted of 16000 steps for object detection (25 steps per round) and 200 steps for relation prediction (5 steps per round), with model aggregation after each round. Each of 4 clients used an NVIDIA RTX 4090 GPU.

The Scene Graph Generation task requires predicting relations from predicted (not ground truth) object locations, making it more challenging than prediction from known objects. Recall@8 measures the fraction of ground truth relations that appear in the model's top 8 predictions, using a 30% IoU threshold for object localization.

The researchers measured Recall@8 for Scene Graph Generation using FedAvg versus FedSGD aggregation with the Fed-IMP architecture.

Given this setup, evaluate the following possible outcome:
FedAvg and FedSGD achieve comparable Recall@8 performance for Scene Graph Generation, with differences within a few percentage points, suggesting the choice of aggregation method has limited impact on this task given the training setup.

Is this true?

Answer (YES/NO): NO